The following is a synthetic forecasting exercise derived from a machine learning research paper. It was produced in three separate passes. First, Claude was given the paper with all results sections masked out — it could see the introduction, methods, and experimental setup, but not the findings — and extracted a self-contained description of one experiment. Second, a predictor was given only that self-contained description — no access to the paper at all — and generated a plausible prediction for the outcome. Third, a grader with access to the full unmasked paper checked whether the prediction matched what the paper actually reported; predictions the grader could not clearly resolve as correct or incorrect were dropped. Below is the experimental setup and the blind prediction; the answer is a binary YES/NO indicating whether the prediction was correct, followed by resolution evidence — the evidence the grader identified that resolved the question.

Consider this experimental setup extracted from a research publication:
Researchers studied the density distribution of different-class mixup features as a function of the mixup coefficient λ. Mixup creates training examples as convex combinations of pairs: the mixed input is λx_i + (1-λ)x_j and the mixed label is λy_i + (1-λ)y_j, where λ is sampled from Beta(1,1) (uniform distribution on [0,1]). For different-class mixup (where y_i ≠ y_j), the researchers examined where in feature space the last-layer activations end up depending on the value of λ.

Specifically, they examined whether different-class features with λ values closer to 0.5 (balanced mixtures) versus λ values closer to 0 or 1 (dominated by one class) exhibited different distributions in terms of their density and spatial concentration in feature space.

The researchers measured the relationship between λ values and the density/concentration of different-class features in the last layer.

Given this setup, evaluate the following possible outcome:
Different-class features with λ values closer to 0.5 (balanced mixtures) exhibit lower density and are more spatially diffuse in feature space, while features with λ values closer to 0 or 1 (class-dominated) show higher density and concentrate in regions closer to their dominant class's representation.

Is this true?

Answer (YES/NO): NO